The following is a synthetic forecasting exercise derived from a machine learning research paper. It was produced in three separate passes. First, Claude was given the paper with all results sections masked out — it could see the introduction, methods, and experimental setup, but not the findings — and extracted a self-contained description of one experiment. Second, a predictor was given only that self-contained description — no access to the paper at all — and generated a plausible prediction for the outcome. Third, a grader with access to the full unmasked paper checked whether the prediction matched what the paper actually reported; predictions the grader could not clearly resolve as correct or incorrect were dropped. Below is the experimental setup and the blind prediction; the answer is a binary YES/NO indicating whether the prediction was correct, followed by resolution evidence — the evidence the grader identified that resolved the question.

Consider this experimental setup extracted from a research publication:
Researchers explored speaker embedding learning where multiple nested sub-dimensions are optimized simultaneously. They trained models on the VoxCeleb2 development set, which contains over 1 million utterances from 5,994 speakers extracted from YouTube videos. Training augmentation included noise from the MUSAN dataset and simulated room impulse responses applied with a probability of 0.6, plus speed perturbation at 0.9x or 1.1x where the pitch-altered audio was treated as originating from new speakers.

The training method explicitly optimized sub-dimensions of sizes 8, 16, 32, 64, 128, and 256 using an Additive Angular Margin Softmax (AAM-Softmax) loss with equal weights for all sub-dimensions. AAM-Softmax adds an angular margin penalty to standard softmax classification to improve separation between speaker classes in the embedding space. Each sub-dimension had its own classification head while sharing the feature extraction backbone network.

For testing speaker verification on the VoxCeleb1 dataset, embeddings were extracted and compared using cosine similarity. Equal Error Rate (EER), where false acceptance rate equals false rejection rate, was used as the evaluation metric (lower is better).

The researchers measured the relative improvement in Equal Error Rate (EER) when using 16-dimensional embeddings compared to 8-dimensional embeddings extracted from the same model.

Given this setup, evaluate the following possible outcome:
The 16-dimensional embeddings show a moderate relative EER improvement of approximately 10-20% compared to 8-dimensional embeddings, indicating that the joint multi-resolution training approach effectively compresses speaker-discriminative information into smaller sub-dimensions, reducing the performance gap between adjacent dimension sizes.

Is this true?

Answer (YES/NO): NO